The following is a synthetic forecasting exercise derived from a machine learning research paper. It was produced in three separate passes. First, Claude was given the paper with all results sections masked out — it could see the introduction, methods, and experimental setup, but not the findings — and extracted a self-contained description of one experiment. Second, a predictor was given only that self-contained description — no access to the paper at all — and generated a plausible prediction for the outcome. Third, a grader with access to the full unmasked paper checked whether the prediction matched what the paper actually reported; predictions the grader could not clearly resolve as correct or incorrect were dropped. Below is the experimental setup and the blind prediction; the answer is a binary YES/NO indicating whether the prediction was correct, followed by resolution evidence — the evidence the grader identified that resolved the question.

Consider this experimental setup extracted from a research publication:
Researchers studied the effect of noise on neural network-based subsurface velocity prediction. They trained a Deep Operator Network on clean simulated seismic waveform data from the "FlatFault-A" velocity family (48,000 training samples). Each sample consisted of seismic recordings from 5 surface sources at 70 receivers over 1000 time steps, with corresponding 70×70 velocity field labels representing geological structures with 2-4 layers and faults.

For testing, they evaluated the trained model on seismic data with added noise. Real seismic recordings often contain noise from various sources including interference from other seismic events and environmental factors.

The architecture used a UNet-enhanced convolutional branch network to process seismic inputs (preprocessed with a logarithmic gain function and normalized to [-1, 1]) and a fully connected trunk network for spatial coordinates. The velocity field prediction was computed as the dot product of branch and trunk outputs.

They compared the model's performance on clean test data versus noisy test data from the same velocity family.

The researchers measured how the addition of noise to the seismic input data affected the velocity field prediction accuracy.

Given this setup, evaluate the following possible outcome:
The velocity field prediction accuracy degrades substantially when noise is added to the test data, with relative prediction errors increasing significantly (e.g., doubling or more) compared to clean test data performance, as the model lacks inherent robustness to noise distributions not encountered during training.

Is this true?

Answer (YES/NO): NO